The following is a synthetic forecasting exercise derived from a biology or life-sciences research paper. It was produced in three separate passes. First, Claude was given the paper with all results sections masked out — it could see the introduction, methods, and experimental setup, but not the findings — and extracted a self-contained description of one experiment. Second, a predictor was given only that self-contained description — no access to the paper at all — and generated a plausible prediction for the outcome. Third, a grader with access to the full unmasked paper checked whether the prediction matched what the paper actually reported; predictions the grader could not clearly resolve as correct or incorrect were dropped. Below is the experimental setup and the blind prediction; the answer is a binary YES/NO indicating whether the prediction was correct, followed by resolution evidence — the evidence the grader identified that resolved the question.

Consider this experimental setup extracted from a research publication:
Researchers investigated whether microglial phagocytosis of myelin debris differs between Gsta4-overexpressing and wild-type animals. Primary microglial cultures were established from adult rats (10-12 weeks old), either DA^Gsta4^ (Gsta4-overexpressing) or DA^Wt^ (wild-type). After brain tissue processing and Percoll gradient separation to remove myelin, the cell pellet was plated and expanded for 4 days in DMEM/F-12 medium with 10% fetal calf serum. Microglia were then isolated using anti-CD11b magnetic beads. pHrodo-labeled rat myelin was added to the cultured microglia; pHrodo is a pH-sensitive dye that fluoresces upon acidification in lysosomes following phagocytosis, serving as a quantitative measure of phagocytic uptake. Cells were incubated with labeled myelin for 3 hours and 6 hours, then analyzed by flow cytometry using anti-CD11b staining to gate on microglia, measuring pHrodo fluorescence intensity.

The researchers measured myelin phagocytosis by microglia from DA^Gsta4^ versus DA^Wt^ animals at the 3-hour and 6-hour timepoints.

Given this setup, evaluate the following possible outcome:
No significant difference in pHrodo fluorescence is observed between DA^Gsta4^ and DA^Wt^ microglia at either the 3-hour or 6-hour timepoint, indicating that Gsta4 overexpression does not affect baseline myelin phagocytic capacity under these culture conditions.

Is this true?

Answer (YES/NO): YES